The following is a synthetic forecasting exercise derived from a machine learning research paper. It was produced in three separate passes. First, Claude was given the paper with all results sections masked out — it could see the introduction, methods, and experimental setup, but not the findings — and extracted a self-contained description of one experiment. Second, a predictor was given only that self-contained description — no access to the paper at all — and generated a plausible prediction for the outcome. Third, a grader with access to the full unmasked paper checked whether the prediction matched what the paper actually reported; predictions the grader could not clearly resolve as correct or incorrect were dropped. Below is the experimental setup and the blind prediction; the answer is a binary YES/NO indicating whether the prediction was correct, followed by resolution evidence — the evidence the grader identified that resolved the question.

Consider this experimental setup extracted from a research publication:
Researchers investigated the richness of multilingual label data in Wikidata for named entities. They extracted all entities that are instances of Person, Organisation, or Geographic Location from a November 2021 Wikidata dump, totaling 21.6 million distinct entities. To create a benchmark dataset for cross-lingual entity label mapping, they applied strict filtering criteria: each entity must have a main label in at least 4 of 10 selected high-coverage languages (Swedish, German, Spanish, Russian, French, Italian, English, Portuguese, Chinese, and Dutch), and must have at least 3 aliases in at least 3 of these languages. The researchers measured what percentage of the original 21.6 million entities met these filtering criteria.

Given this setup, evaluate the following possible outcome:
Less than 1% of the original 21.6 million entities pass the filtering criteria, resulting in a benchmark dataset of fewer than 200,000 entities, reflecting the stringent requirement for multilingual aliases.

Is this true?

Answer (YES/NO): YES